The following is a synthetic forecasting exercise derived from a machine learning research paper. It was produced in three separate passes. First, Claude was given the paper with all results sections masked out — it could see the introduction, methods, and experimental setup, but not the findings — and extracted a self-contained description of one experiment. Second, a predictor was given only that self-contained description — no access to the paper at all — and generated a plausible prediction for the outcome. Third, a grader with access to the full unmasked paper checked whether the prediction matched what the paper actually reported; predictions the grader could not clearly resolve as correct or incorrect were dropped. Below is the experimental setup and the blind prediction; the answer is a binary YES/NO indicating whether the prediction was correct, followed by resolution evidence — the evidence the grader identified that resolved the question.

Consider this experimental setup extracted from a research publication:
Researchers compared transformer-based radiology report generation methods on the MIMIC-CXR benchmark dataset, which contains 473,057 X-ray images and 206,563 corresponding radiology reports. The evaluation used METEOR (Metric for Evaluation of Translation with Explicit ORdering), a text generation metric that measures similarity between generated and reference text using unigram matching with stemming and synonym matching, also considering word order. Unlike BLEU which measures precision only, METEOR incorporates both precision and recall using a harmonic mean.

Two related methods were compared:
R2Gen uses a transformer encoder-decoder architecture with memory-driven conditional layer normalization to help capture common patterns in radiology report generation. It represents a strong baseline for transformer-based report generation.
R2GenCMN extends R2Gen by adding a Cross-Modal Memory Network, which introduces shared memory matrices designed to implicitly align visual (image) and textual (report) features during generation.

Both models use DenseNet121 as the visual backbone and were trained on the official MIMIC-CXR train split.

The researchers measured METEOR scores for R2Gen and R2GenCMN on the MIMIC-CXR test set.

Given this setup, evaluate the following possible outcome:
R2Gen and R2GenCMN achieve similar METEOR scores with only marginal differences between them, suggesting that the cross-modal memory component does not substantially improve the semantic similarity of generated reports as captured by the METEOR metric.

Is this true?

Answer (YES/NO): YES